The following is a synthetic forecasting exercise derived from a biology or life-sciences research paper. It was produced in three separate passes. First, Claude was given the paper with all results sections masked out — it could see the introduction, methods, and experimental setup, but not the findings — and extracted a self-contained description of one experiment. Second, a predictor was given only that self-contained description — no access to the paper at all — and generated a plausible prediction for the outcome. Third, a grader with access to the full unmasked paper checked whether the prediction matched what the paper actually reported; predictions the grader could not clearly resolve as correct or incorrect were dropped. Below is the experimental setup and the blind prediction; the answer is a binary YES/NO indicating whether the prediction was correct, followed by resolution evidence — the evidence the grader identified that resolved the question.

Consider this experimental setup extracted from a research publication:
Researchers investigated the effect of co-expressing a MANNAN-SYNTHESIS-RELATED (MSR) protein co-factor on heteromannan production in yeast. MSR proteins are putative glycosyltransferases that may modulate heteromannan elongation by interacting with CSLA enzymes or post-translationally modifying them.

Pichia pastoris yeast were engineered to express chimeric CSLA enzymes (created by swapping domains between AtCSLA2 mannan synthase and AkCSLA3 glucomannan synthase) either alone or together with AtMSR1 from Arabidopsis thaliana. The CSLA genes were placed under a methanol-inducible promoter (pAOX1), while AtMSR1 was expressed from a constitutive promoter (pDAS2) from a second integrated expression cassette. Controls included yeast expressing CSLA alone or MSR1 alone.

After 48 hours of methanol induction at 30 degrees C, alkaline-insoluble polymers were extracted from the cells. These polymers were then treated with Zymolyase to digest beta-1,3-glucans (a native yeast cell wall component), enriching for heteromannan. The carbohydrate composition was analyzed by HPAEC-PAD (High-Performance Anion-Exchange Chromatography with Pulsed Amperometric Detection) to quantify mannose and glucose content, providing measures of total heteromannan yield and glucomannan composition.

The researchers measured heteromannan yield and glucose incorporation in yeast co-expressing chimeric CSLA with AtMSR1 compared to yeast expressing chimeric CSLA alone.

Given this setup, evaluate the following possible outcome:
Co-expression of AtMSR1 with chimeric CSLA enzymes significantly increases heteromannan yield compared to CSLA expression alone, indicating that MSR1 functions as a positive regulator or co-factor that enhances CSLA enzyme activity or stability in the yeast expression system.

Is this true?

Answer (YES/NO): YES